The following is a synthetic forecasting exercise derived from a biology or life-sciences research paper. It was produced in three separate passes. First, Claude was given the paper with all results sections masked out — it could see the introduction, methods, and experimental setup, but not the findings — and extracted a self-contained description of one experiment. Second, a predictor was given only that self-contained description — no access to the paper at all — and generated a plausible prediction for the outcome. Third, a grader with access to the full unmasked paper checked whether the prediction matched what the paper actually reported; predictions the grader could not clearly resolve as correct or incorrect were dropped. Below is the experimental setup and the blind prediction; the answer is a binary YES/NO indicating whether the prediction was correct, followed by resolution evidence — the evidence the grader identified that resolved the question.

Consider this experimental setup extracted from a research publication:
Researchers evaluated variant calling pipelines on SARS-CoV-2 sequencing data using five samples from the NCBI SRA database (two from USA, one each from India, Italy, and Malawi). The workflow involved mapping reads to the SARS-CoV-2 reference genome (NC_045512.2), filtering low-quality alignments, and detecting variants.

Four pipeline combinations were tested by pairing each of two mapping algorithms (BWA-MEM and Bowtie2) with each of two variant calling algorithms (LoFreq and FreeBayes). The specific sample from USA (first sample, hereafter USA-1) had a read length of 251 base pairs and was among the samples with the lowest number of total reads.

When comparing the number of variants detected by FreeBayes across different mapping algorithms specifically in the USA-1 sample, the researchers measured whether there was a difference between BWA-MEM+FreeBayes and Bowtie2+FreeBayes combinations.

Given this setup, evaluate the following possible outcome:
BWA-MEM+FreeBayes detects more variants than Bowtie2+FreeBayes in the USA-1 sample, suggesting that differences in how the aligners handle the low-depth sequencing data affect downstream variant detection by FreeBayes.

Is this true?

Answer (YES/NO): NO